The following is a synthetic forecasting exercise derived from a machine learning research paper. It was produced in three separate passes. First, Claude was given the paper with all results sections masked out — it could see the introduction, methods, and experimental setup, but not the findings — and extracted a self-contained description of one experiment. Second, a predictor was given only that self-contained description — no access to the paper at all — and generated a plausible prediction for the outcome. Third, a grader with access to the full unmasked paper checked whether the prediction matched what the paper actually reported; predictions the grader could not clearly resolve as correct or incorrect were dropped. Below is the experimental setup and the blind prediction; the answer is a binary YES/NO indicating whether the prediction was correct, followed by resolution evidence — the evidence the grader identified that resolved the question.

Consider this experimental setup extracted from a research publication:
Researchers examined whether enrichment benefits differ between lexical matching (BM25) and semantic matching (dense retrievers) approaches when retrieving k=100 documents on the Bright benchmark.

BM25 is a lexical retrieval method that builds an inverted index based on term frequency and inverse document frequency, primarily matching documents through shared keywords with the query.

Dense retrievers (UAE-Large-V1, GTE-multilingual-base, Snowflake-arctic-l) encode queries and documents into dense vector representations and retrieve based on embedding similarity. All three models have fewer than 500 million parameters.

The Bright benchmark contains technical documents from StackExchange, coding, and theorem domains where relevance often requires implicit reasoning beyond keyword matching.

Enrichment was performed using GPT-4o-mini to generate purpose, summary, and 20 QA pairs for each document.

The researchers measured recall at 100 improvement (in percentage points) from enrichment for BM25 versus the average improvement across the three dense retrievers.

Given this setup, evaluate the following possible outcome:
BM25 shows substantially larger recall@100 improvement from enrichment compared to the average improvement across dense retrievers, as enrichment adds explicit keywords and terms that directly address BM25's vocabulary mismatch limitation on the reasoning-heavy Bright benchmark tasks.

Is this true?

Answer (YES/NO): NO